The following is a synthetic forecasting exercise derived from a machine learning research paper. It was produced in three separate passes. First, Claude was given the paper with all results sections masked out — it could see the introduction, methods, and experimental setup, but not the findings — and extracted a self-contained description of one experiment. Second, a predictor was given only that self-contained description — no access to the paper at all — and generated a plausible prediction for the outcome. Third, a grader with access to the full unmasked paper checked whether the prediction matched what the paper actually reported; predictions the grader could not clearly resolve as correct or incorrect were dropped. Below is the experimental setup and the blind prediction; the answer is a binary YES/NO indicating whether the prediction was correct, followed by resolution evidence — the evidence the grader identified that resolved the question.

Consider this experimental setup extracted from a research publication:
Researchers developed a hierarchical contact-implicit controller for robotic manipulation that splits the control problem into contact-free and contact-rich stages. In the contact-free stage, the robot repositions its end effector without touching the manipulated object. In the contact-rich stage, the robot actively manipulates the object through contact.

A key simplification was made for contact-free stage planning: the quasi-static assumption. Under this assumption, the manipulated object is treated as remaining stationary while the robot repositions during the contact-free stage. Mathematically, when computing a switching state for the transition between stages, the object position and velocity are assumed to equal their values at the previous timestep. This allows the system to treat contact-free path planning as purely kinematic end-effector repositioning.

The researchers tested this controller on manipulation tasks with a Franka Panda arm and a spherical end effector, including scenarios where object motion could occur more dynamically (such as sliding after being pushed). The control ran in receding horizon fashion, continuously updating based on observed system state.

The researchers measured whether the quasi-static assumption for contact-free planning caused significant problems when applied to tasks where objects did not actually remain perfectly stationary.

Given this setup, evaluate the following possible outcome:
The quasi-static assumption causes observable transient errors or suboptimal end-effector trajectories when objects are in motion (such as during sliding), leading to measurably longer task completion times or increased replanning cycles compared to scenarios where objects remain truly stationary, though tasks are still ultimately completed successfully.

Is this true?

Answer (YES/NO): NO